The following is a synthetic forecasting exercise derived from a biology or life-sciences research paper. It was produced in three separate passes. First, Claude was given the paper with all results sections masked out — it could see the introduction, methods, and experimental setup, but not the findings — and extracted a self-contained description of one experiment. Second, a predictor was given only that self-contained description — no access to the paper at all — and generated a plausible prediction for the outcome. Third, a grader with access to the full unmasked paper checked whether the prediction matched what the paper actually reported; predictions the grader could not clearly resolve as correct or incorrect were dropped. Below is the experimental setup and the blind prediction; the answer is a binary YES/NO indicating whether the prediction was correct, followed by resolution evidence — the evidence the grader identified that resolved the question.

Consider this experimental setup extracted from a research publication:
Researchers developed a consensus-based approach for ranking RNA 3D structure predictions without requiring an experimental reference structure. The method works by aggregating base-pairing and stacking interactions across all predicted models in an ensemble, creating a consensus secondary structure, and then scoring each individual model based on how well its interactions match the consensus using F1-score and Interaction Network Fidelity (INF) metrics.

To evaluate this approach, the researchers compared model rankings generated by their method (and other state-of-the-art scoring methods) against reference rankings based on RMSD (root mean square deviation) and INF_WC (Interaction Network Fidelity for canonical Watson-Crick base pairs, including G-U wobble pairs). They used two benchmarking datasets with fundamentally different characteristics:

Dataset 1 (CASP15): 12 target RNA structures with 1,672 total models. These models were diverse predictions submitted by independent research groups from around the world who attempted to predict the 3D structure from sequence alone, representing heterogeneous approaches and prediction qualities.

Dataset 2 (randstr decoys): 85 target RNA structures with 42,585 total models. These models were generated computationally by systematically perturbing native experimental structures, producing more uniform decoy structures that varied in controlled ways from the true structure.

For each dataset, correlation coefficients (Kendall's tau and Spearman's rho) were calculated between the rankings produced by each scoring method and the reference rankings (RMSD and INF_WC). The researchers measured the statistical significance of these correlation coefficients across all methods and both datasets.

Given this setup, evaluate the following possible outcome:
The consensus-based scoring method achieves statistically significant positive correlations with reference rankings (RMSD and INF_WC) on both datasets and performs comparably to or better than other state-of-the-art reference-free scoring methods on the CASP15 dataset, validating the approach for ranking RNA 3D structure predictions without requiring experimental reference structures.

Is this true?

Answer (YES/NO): YES